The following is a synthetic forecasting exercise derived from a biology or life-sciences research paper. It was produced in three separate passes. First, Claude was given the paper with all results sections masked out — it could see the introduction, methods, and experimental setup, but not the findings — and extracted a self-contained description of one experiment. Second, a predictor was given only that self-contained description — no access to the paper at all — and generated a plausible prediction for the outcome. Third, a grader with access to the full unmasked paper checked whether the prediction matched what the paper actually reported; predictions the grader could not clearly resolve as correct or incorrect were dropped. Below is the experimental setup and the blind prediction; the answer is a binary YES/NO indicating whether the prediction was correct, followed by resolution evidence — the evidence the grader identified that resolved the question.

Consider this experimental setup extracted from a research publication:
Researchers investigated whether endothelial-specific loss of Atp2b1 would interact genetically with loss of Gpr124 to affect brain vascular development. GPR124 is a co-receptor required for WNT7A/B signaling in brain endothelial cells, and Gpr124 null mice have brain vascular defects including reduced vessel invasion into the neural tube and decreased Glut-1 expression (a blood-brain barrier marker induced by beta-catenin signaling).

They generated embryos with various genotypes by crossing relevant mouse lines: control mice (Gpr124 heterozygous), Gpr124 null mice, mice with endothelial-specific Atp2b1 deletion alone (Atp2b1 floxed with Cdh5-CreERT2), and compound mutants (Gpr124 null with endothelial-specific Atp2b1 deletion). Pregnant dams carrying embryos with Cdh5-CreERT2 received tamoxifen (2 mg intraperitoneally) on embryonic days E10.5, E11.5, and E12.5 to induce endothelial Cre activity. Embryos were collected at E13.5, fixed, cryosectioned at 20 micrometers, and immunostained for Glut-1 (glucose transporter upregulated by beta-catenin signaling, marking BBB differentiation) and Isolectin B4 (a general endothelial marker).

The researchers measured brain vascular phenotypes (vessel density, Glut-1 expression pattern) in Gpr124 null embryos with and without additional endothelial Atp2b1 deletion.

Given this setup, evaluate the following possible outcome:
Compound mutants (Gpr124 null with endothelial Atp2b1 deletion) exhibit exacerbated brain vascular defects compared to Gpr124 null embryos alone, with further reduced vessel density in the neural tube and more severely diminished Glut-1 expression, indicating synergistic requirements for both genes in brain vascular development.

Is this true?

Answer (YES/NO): YES